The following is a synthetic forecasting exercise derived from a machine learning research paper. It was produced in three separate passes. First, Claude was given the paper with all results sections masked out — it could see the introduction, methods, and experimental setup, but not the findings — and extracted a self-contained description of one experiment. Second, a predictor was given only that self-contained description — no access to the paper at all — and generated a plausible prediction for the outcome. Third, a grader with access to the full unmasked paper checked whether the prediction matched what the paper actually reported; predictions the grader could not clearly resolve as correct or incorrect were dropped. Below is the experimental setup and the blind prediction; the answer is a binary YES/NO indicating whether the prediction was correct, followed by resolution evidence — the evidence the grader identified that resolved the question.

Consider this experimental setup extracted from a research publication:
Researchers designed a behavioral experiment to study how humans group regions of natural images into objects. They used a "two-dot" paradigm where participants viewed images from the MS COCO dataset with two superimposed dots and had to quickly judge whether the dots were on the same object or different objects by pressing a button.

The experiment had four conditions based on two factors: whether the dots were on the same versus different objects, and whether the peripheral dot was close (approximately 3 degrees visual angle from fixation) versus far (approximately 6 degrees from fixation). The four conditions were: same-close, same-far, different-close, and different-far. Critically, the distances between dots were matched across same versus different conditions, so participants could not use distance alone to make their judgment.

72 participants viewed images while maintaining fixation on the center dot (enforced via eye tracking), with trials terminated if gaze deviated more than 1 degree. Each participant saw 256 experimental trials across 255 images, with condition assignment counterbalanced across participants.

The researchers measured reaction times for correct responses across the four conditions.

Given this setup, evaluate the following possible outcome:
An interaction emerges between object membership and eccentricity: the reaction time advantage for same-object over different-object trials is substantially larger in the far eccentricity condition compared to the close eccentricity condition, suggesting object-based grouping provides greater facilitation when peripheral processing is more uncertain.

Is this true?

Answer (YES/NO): NO